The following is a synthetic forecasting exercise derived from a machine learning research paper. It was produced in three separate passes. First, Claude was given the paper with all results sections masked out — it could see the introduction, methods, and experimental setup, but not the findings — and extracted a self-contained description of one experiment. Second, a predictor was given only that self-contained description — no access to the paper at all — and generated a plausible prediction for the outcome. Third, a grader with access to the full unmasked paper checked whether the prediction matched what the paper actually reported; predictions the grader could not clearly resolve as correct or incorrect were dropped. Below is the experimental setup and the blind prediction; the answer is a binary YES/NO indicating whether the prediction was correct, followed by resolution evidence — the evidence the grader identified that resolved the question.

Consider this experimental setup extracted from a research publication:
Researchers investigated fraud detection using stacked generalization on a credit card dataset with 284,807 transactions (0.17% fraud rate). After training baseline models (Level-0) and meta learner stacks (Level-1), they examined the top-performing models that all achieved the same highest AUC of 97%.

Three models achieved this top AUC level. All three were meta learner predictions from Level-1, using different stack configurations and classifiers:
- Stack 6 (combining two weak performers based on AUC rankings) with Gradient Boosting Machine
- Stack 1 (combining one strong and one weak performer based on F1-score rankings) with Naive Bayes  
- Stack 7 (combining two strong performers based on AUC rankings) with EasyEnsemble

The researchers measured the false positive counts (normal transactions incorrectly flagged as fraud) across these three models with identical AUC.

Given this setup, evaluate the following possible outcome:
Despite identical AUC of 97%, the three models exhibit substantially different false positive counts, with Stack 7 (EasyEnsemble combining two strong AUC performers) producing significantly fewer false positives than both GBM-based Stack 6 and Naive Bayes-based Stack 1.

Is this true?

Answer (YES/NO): NO